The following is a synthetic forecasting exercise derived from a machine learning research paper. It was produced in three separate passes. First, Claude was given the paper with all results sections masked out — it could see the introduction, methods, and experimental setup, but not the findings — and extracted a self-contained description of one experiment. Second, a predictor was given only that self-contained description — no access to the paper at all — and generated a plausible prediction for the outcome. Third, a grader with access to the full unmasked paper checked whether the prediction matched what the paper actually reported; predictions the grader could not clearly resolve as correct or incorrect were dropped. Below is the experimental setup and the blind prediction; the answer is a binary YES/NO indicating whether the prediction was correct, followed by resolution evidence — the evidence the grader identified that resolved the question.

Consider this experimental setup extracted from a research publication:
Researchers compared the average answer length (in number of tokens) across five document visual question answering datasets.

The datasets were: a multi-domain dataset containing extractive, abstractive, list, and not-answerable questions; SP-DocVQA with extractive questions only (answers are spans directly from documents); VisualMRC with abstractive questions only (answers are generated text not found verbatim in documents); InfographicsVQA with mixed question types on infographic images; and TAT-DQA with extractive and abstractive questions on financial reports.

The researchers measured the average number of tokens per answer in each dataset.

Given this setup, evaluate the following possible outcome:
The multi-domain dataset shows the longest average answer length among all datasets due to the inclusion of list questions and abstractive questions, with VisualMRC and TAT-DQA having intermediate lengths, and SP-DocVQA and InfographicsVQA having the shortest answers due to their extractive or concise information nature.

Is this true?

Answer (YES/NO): NO